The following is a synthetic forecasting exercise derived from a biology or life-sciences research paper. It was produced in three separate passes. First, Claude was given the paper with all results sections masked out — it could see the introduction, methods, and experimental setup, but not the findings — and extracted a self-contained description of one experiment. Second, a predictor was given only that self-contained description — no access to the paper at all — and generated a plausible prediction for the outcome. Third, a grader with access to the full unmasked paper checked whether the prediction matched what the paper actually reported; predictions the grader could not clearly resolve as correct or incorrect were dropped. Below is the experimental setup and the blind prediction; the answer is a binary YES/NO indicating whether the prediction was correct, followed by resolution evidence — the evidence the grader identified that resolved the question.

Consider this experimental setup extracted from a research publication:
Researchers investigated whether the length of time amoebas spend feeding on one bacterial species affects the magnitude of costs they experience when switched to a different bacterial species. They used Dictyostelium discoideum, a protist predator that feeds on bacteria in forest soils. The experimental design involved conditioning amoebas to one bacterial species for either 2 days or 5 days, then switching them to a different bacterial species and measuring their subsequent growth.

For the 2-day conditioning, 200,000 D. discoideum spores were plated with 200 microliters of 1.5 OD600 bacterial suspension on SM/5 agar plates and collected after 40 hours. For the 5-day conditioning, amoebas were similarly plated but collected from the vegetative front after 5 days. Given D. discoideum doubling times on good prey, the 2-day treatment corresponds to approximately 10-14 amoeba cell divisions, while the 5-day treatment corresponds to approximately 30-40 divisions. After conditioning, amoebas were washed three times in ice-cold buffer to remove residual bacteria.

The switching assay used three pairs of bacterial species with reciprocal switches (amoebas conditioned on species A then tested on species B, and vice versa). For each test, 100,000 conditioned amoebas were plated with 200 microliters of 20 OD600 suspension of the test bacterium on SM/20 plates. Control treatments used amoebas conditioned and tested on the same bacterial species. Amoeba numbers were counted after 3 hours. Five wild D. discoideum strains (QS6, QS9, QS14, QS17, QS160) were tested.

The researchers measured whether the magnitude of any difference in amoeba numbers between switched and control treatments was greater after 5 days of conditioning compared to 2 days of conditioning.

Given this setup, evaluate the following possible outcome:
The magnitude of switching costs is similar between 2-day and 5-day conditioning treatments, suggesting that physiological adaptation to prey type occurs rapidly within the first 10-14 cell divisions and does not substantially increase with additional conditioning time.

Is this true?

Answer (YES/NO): YES